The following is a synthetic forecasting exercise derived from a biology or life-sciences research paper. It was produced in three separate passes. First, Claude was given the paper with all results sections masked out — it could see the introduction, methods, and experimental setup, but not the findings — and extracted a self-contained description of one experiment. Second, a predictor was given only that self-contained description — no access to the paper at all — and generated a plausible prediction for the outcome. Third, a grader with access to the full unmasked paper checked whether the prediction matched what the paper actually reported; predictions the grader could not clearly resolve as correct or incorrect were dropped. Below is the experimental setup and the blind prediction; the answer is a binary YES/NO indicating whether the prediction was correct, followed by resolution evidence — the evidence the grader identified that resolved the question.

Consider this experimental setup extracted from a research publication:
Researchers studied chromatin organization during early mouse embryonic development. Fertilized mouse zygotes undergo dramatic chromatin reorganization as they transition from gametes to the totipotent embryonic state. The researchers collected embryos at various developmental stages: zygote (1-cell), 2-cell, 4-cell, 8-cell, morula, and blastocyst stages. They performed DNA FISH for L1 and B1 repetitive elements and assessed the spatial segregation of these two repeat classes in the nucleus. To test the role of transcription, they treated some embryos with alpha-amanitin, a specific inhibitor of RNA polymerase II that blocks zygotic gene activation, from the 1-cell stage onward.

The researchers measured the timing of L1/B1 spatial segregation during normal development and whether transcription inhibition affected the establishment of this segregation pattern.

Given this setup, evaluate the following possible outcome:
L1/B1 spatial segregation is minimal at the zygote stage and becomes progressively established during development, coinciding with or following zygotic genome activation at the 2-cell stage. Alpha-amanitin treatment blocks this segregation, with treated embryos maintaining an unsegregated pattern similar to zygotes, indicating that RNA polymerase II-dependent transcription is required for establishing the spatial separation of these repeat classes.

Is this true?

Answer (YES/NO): YES